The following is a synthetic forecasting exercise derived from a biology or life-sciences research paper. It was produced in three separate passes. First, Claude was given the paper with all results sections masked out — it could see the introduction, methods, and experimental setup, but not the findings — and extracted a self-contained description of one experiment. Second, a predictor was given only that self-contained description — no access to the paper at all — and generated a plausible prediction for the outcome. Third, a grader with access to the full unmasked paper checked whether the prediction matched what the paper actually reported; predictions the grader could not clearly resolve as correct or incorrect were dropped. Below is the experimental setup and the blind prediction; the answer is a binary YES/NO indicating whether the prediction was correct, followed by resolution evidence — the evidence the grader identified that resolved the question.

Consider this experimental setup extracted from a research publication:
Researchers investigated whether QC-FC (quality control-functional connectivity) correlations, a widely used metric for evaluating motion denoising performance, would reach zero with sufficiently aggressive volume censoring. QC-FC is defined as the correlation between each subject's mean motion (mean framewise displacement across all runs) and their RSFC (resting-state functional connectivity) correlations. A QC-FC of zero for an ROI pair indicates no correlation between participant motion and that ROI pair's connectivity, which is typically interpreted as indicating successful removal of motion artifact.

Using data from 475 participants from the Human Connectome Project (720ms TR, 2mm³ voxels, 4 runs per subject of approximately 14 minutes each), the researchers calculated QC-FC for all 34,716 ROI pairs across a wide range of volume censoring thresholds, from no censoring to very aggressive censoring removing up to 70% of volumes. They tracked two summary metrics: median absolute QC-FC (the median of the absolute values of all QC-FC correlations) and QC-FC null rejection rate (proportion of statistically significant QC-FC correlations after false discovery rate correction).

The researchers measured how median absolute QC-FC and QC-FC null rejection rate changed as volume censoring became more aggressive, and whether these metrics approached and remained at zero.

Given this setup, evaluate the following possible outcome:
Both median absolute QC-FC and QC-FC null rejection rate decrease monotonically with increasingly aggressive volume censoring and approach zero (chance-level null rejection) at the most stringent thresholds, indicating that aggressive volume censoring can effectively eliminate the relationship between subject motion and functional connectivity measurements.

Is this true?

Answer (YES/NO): NO